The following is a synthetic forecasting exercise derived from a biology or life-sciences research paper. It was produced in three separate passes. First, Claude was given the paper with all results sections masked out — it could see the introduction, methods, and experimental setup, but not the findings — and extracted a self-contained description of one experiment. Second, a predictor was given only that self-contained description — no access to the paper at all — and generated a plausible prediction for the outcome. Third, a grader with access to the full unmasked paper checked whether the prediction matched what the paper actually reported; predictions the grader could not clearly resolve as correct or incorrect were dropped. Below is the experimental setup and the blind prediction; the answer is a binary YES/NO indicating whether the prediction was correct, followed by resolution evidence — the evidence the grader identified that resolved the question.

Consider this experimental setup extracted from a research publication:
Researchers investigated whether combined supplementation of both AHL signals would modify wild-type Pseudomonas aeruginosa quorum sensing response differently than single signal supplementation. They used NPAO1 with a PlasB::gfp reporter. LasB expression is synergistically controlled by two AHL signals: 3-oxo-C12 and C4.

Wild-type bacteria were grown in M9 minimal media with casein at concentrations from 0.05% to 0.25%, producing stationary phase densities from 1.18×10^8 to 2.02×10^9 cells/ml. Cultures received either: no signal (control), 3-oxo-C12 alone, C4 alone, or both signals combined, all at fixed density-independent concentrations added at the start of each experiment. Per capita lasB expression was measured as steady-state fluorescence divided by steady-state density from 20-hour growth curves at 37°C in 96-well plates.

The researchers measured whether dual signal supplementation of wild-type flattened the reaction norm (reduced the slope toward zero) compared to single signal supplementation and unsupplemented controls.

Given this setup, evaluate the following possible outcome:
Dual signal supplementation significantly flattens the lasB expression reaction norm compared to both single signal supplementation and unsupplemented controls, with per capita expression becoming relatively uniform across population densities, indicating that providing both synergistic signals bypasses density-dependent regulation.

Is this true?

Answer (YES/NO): NO